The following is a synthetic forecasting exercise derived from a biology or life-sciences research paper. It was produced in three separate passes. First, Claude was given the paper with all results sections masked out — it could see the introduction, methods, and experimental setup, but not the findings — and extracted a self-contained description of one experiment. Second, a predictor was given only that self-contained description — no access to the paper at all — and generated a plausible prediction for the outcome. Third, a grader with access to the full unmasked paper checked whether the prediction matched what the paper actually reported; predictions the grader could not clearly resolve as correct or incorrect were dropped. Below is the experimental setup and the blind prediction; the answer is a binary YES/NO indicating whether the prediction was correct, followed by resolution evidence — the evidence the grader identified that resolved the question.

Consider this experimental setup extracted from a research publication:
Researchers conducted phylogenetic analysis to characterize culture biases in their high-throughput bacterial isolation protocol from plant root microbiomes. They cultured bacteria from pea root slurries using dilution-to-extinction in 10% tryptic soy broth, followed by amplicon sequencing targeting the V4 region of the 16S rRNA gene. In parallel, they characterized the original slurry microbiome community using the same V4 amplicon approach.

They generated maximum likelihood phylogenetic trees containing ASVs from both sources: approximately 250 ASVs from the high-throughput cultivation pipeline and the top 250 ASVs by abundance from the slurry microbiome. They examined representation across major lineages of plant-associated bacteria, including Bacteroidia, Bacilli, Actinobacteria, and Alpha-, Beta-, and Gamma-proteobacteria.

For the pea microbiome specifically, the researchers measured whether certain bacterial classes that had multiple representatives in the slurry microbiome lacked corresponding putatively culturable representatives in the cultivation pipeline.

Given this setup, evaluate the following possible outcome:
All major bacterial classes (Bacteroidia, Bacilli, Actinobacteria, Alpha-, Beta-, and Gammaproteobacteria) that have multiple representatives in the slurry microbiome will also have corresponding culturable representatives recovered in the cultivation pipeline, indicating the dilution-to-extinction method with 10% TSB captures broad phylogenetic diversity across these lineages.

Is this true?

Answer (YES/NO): YES